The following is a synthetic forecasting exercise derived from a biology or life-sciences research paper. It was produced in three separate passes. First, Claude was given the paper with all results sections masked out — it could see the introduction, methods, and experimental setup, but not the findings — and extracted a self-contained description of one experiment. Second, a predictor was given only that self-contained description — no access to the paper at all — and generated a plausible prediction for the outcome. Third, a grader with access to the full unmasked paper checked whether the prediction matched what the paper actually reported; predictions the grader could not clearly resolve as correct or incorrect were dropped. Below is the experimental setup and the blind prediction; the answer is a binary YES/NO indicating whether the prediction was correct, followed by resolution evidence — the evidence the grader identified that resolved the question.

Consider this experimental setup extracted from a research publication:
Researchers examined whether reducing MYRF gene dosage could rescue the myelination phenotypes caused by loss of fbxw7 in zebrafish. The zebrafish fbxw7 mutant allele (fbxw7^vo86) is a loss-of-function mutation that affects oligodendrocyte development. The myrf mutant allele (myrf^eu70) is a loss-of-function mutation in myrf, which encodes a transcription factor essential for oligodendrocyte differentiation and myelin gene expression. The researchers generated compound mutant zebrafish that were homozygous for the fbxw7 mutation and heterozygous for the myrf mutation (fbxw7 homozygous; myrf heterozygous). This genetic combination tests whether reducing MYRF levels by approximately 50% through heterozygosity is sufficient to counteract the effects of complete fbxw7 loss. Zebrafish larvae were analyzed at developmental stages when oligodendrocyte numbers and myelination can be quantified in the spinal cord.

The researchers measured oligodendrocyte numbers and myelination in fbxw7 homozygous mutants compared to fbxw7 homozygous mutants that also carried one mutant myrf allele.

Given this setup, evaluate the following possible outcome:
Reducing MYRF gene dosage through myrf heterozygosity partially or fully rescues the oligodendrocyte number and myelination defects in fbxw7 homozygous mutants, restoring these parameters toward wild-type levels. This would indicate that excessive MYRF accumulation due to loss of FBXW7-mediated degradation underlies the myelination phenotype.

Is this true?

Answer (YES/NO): YES